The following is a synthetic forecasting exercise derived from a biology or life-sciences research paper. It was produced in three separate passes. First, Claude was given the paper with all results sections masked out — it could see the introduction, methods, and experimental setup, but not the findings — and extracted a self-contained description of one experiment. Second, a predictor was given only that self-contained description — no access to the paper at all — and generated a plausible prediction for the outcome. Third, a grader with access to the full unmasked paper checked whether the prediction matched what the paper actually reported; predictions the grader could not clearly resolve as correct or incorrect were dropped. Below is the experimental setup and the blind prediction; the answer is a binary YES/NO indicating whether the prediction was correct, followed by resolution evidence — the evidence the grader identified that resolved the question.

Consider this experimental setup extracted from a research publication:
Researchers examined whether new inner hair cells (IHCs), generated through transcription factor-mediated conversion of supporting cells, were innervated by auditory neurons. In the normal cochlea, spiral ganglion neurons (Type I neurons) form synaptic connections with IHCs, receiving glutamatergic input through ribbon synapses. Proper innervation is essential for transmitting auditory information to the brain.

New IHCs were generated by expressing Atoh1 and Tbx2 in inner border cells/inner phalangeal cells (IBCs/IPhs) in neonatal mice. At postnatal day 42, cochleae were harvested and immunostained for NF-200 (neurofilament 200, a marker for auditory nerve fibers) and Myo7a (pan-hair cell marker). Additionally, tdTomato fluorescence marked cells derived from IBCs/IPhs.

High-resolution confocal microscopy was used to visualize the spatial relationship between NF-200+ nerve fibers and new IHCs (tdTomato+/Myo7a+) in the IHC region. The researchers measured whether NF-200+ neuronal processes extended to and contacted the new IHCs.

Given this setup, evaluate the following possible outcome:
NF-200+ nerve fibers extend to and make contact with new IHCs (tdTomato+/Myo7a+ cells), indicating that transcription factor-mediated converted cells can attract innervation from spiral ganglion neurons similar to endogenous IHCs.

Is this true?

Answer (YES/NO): NO